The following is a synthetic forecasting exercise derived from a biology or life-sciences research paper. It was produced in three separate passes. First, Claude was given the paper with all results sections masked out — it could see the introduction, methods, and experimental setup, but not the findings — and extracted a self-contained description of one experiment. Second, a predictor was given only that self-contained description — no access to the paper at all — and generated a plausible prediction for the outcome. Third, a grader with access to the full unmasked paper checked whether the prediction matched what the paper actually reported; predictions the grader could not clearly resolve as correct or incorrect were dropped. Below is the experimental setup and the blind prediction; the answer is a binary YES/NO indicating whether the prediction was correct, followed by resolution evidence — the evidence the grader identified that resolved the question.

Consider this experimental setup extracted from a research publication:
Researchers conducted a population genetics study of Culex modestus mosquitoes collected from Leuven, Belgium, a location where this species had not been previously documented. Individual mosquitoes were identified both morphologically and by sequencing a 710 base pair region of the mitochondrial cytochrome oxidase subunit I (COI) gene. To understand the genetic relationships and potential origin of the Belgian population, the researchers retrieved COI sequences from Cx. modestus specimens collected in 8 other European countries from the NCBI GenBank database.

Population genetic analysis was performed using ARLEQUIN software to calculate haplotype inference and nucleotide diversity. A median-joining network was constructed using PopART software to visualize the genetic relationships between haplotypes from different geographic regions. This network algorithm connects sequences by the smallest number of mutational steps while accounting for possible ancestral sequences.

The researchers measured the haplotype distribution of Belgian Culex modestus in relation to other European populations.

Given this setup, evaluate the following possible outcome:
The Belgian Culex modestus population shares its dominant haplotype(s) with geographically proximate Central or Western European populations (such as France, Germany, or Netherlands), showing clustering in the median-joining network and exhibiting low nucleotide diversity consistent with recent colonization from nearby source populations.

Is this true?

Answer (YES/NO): NO